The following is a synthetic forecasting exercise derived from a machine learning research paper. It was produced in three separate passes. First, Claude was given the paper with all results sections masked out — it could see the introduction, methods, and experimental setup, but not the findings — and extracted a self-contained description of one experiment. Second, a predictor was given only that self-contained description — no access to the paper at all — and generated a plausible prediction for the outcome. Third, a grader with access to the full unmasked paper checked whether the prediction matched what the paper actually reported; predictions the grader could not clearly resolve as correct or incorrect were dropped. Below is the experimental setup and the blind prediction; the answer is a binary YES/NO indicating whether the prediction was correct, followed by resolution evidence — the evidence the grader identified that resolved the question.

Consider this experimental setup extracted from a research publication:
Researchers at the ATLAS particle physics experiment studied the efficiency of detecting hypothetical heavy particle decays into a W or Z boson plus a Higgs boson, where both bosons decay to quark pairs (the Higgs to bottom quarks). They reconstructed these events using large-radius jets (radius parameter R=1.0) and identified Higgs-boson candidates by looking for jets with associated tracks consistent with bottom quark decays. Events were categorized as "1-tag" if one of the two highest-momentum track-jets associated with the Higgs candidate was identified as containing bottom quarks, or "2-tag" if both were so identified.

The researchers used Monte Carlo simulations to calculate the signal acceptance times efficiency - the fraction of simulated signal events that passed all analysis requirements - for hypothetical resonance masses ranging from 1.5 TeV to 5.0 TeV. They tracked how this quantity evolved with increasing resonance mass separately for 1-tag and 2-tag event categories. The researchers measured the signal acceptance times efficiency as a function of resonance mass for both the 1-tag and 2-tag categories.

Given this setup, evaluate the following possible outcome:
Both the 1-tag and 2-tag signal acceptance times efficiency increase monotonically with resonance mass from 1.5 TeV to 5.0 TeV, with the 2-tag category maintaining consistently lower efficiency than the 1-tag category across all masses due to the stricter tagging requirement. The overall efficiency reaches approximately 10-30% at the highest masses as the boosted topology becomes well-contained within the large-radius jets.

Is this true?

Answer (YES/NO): NO